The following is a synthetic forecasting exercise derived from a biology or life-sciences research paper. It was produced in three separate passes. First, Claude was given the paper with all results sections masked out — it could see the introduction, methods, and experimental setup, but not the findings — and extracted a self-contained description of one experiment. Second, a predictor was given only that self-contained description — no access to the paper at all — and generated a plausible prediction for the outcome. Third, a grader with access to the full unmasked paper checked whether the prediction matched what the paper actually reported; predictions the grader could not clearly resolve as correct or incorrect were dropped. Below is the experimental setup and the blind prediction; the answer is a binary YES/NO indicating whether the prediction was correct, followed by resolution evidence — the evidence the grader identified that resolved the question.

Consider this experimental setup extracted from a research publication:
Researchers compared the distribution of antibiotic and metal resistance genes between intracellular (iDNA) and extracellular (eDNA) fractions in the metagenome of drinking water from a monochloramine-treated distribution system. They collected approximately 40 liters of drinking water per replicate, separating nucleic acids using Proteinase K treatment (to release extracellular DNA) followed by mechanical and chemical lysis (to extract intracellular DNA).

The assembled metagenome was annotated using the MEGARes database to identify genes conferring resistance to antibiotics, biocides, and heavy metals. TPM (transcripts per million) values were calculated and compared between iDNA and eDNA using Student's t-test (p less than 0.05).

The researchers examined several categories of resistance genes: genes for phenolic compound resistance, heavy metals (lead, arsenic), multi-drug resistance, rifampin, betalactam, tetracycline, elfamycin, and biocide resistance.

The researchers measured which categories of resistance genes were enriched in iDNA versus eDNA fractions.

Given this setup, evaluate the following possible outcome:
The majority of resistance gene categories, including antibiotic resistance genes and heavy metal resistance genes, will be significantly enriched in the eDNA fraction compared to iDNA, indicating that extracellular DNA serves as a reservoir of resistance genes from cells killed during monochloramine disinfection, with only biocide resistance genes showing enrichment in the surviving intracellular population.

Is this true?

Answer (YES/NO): NO